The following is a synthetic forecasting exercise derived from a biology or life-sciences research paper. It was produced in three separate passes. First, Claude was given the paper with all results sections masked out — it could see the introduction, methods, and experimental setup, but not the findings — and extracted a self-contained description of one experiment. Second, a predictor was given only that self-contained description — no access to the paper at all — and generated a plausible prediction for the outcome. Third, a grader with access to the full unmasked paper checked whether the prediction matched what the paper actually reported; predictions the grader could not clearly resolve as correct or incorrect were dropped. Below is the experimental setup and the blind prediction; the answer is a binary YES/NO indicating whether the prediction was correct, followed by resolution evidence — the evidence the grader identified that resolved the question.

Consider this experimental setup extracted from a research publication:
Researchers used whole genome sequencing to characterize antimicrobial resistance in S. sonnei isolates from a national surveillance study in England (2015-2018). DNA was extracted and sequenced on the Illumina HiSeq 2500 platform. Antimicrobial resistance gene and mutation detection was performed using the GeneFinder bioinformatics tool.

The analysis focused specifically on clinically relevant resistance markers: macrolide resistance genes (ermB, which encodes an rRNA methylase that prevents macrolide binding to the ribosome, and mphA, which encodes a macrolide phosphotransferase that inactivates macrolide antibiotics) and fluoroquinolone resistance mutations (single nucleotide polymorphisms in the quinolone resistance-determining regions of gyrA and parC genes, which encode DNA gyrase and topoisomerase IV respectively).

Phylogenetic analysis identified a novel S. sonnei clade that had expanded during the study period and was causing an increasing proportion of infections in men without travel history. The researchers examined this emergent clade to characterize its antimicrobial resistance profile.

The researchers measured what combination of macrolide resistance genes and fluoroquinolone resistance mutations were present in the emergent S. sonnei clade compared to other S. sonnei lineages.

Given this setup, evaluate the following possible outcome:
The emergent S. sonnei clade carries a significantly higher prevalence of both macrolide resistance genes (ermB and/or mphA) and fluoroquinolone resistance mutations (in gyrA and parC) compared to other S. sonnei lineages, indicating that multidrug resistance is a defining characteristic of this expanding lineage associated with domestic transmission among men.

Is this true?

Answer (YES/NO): NO